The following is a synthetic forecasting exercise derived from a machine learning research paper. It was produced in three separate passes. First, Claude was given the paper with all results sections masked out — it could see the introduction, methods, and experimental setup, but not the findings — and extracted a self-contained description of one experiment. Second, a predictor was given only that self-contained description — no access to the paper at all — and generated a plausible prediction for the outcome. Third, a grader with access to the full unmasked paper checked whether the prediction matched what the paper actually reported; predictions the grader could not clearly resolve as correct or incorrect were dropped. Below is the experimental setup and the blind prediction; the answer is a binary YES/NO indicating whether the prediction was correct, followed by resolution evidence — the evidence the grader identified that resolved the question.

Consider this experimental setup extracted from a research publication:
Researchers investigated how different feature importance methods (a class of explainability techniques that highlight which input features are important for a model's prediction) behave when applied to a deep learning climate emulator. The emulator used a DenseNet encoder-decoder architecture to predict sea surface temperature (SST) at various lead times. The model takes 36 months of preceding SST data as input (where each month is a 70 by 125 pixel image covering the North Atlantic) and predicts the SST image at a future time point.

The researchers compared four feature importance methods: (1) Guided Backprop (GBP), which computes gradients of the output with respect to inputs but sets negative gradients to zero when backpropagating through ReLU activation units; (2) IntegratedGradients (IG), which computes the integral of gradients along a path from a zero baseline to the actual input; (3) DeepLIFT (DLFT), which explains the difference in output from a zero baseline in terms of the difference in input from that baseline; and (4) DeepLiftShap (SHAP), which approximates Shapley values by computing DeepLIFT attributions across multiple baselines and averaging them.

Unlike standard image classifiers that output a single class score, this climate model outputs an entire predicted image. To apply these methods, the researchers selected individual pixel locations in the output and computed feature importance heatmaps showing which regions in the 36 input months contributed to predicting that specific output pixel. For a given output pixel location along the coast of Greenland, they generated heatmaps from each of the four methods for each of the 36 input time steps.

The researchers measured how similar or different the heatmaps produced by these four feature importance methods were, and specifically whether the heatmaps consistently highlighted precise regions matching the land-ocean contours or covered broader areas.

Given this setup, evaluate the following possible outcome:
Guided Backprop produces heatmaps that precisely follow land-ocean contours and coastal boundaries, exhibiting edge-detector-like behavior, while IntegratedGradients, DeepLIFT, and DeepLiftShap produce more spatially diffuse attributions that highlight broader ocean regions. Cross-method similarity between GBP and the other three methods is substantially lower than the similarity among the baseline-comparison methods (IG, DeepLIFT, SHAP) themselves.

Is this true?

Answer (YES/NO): NO